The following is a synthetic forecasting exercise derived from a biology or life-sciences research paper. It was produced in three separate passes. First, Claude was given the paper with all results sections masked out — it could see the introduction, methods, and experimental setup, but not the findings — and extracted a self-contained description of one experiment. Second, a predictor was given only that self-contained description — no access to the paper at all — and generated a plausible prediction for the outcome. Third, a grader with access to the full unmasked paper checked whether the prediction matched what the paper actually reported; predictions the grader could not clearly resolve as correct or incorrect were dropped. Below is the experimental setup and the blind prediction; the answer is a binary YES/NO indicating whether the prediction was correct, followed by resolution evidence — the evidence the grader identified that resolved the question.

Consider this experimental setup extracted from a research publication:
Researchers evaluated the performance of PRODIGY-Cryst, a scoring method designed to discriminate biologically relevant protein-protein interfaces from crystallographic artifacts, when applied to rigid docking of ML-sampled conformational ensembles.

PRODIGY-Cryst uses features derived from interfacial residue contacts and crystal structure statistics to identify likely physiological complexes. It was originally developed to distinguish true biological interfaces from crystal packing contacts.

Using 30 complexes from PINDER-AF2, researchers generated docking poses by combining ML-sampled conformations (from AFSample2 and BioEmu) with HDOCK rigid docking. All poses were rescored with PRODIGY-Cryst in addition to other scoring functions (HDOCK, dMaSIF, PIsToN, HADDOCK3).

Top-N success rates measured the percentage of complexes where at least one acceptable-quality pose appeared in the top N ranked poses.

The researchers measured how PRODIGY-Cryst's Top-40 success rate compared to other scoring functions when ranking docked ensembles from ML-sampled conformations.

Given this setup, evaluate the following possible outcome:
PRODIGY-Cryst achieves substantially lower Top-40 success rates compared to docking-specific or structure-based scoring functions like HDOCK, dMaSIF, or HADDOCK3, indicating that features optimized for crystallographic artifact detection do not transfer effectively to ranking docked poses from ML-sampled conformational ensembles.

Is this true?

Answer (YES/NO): NO